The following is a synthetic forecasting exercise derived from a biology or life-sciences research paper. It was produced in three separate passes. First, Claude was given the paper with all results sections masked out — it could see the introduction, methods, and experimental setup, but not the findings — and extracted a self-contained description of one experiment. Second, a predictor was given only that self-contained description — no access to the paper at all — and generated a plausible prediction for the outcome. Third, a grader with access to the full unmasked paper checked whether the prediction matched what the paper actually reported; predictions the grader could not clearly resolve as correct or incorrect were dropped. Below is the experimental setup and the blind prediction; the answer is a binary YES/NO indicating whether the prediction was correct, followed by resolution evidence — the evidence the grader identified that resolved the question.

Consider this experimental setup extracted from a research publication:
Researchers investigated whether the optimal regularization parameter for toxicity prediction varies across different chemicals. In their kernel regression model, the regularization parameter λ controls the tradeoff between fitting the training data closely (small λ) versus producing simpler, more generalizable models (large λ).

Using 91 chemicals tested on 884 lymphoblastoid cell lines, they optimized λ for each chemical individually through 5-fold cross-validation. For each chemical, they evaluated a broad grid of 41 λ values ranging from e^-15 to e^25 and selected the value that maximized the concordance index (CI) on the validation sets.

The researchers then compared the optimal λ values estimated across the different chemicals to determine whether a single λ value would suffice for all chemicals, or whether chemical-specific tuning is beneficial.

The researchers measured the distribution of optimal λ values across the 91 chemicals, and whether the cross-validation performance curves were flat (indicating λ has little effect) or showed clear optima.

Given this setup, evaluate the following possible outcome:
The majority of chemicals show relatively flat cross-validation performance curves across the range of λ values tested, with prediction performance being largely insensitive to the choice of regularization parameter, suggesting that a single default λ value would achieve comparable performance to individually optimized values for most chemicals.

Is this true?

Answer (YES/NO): NO